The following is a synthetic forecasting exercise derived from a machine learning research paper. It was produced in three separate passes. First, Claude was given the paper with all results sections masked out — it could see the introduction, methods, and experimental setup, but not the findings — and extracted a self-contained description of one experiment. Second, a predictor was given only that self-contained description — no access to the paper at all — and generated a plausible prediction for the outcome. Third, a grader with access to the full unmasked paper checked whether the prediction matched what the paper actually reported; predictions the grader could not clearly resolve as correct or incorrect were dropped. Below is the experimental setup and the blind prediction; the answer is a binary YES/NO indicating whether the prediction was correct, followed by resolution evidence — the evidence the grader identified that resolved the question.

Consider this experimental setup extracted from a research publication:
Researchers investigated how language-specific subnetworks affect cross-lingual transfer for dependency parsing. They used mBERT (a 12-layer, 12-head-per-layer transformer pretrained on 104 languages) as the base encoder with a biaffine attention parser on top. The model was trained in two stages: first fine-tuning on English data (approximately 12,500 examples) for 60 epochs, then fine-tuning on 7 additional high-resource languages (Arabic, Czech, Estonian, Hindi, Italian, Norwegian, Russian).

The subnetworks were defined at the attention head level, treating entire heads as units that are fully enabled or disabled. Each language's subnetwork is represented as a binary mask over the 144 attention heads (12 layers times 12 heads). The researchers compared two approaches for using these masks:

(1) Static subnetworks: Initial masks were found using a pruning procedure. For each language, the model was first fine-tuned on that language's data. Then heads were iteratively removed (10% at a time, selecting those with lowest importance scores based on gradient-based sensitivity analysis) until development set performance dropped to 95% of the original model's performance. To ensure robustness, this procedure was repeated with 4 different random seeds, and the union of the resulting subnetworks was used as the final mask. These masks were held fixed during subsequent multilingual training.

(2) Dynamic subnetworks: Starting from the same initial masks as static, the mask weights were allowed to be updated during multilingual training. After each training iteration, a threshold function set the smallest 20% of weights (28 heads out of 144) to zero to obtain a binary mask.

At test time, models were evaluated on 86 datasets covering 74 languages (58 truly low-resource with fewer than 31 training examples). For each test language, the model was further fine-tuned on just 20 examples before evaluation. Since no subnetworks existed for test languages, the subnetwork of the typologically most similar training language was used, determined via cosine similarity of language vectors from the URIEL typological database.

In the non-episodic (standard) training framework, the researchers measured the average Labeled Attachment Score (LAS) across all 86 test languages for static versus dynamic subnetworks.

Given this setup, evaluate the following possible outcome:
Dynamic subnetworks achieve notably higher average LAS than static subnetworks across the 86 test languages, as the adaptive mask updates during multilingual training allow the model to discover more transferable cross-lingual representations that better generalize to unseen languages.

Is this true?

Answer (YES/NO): NO